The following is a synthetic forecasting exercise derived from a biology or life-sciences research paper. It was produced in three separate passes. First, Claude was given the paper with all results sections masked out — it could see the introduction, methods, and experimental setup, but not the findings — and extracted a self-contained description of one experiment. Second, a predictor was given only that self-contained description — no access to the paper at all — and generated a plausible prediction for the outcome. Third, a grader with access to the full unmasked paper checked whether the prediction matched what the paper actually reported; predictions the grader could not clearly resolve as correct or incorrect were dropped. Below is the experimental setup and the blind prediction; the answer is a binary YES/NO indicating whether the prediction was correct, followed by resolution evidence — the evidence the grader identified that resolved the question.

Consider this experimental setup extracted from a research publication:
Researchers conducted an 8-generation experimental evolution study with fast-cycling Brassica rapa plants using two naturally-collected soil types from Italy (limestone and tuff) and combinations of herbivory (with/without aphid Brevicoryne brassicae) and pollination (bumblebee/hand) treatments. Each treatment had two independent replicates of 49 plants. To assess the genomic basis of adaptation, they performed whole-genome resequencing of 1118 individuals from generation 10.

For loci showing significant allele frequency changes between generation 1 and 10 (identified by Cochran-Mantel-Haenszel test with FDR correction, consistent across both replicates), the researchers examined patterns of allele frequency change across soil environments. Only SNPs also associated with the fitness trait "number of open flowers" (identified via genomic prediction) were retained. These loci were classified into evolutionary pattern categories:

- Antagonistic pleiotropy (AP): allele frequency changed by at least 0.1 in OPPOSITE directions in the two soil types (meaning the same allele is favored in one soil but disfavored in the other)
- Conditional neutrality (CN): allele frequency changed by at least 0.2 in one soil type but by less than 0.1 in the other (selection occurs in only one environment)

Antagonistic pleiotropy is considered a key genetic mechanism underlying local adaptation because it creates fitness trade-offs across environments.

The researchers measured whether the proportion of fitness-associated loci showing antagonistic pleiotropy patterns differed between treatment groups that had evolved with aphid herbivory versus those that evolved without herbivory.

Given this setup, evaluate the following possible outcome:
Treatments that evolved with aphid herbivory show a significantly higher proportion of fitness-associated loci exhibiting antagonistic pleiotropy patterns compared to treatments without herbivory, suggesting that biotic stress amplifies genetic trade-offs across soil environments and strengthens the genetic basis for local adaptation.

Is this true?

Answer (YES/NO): NO